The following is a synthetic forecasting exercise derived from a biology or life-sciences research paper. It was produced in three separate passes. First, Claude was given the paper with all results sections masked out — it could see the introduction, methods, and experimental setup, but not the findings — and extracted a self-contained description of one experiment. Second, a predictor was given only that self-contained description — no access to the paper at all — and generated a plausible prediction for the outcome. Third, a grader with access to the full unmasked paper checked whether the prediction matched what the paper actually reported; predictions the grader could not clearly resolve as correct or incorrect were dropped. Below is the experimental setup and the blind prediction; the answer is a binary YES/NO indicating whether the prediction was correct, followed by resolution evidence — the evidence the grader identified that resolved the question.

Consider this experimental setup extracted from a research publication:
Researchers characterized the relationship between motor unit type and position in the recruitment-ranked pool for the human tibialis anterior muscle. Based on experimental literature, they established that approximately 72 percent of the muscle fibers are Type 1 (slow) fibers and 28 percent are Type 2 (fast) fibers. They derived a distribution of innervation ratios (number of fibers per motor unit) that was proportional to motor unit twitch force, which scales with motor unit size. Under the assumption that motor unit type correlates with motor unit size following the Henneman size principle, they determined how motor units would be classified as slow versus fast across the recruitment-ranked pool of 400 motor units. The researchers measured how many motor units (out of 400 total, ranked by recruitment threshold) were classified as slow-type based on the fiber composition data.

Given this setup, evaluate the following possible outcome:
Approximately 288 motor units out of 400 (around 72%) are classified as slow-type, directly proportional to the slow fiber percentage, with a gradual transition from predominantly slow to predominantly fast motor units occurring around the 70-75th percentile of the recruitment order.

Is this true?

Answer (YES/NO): NO